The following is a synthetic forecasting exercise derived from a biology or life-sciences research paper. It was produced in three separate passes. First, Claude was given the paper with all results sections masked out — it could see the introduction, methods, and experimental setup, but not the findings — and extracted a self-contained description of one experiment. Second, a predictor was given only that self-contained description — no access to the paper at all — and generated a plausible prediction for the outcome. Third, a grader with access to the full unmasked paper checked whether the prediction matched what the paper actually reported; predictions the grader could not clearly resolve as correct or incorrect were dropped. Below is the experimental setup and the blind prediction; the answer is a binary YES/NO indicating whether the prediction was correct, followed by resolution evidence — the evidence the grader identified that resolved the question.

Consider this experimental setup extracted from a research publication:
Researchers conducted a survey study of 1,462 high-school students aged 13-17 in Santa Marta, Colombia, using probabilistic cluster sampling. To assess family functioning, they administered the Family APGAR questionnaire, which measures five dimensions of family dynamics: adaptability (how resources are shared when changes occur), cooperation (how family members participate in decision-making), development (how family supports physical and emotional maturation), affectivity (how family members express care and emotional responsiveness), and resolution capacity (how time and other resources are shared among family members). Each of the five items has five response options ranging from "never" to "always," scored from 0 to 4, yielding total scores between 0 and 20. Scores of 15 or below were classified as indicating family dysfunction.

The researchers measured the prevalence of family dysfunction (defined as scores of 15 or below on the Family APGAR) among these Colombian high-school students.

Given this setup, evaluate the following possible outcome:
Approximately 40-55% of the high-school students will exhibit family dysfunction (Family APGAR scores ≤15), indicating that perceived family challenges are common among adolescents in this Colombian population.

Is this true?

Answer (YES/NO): NO